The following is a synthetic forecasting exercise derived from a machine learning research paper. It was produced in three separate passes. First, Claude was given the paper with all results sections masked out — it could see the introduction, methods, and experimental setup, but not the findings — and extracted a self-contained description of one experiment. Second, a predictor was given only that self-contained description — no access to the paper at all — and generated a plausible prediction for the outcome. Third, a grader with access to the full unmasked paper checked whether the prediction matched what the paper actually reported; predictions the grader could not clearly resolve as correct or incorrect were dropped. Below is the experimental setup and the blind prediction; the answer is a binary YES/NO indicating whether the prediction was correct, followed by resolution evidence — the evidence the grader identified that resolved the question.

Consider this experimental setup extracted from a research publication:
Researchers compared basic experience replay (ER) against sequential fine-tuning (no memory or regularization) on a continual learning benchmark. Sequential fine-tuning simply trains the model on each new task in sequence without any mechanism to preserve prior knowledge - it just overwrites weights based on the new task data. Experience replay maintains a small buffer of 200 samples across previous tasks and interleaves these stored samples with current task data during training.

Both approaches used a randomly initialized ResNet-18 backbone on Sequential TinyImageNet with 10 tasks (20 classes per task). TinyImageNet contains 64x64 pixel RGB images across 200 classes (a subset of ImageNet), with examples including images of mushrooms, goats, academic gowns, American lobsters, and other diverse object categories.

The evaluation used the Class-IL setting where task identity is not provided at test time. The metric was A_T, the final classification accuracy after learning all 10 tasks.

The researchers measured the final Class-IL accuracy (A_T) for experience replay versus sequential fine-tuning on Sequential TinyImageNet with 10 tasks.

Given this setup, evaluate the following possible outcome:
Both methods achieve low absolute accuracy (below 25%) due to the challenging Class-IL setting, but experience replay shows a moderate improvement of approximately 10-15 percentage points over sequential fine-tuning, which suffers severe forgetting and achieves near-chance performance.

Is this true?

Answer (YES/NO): NO